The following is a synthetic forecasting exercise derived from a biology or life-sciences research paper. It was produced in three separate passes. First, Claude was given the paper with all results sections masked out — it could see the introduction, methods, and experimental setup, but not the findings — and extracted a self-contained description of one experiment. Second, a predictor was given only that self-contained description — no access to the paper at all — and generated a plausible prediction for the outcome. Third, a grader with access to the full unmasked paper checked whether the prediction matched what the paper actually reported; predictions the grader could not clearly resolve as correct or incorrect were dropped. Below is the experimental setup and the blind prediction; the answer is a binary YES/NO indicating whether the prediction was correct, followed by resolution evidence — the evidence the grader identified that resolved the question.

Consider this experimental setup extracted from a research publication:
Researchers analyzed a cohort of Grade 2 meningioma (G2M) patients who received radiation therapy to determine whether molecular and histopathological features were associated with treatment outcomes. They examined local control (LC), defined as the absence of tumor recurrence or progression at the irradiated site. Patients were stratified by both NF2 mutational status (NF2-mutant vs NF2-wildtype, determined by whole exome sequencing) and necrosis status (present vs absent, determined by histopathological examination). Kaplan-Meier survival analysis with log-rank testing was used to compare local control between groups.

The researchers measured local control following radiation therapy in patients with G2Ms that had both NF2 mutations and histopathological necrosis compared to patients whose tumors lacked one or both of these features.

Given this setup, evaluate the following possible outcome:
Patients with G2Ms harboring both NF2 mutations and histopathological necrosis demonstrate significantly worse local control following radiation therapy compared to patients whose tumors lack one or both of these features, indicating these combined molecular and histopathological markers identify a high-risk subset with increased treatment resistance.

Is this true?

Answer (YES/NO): YES